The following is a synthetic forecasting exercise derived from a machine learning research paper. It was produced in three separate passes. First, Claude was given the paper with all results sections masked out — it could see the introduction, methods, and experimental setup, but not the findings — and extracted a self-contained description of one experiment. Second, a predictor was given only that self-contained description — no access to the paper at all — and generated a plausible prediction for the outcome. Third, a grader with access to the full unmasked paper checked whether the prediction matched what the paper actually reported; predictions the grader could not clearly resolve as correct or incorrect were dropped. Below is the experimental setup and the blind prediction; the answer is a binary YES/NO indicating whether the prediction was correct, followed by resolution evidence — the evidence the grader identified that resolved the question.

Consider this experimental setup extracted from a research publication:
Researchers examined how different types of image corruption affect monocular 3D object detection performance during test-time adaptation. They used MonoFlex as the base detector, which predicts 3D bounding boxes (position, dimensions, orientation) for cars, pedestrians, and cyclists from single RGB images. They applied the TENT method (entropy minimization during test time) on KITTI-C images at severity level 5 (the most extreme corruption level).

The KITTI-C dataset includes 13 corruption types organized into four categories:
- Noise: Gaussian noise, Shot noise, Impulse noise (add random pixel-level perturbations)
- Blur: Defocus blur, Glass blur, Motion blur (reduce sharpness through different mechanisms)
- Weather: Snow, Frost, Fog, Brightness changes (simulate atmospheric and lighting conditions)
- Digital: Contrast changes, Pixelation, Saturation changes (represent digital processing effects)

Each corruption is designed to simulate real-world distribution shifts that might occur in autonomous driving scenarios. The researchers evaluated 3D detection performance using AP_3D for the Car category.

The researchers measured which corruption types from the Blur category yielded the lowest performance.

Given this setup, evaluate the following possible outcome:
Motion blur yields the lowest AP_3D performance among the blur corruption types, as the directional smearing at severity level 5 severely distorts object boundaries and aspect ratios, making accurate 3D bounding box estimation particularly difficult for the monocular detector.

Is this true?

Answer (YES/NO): YES